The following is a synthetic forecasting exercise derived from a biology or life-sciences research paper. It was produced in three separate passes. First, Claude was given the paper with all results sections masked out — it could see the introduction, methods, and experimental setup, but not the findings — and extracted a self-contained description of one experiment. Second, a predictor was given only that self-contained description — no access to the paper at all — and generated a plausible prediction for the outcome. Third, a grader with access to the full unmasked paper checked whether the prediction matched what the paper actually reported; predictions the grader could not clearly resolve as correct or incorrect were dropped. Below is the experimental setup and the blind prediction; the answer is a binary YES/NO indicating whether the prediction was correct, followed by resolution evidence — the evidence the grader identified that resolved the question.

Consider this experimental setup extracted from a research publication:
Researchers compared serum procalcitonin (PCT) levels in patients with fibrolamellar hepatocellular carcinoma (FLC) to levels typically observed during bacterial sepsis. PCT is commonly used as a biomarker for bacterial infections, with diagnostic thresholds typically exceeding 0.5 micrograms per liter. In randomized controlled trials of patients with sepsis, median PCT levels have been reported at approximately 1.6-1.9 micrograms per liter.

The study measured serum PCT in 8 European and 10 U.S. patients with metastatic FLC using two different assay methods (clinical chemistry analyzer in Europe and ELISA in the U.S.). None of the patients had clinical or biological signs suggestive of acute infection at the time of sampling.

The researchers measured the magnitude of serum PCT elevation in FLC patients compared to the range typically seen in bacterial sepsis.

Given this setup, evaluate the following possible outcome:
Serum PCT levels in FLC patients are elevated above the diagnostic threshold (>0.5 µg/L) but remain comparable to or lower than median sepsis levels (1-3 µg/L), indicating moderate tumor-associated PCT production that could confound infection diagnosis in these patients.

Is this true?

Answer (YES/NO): NO